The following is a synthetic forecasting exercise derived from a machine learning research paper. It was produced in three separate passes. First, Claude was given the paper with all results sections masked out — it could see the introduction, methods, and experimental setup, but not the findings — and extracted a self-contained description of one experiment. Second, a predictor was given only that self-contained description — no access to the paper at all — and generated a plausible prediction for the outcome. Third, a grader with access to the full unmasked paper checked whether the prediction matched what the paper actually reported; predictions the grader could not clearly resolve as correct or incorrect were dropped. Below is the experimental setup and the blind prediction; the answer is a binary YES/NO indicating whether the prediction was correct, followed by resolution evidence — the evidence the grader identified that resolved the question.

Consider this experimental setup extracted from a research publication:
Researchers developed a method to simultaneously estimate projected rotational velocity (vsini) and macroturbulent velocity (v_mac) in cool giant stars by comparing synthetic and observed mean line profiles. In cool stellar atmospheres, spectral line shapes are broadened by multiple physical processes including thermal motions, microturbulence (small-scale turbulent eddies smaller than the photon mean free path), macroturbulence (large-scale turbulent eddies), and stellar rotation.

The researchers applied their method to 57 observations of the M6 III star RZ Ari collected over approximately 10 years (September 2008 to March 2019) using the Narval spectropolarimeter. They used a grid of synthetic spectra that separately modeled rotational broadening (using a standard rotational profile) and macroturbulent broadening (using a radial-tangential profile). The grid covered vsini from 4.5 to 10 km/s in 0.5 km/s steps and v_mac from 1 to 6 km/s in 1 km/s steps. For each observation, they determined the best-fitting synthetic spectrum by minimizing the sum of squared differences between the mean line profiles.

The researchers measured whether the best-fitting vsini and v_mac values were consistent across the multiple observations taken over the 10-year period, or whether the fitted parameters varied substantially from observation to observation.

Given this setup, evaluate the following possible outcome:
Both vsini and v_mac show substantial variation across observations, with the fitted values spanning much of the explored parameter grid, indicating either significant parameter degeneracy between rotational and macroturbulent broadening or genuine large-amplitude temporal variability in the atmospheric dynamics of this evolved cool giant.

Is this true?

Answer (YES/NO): NO